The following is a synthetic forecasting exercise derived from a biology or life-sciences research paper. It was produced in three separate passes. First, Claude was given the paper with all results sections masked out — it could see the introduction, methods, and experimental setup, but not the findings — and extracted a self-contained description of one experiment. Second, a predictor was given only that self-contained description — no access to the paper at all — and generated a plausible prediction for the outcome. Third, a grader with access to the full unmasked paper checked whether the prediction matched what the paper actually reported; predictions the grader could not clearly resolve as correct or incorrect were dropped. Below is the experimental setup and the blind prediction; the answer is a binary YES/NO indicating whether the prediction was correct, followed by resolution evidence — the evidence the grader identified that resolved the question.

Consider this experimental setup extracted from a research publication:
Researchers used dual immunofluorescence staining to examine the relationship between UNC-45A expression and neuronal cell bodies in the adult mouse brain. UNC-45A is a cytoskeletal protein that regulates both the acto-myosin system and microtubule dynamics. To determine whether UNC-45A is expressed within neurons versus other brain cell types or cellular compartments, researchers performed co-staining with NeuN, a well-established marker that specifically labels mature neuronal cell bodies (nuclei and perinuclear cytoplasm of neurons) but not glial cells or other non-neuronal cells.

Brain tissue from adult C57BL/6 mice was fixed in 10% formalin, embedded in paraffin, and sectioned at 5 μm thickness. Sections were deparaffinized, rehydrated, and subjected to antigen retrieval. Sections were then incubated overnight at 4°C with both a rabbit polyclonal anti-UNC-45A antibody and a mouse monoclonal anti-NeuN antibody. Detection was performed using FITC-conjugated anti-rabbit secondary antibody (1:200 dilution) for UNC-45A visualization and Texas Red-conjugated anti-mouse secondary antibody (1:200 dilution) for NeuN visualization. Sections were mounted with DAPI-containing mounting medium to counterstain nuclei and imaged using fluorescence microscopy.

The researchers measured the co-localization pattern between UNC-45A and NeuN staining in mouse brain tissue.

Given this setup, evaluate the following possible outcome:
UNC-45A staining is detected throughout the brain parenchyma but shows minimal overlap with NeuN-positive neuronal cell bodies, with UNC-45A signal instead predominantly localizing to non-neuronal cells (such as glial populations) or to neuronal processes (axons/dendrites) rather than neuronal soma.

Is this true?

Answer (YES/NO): NO